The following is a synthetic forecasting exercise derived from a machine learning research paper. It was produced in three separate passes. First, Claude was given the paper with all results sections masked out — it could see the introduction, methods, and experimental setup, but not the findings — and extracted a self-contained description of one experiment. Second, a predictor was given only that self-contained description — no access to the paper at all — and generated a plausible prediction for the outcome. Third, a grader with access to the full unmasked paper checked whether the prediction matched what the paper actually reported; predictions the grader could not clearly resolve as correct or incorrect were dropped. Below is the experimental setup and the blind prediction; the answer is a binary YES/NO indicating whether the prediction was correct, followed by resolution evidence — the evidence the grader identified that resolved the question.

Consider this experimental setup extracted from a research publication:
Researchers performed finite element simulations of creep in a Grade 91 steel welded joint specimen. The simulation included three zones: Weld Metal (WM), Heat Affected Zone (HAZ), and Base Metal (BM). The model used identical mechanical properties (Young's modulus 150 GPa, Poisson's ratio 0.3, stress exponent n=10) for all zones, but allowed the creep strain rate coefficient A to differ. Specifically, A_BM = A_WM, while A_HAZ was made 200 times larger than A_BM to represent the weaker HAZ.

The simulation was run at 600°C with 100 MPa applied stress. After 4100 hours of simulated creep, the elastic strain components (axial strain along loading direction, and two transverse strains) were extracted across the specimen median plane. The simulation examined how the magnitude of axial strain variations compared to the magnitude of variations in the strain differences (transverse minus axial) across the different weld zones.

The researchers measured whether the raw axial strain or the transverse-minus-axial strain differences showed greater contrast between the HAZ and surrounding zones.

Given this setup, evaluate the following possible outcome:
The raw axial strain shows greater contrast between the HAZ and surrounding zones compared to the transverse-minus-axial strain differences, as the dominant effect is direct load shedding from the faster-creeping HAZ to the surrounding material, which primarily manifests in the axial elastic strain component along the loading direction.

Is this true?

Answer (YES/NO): NO